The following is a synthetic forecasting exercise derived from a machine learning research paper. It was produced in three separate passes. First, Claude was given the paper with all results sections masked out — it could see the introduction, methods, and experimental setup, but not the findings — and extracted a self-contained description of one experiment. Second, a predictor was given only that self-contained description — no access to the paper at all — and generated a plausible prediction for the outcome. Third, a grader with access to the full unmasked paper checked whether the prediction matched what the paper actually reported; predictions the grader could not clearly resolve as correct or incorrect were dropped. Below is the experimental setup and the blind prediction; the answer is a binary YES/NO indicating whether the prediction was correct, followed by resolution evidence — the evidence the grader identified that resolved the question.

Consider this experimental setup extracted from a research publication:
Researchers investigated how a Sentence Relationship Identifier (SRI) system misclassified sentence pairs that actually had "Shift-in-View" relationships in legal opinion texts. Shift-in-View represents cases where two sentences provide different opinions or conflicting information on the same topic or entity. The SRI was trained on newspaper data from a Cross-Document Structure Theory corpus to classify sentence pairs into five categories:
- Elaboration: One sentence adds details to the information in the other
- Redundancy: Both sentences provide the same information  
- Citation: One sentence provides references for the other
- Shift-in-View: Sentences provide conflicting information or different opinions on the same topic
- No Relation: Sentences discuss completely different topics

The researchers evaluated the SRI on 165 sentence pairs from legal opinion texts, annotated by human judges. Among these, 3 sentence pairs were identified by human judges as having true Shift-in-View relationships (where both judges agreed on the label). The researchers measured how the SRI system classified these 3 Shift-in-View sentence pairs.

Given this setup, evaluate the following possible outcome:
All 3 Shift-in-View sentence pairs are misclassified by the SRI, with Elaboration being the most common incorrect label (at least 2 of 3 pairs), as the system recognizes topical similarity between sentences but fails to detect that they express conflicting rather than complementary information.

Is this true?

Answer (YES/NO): YES